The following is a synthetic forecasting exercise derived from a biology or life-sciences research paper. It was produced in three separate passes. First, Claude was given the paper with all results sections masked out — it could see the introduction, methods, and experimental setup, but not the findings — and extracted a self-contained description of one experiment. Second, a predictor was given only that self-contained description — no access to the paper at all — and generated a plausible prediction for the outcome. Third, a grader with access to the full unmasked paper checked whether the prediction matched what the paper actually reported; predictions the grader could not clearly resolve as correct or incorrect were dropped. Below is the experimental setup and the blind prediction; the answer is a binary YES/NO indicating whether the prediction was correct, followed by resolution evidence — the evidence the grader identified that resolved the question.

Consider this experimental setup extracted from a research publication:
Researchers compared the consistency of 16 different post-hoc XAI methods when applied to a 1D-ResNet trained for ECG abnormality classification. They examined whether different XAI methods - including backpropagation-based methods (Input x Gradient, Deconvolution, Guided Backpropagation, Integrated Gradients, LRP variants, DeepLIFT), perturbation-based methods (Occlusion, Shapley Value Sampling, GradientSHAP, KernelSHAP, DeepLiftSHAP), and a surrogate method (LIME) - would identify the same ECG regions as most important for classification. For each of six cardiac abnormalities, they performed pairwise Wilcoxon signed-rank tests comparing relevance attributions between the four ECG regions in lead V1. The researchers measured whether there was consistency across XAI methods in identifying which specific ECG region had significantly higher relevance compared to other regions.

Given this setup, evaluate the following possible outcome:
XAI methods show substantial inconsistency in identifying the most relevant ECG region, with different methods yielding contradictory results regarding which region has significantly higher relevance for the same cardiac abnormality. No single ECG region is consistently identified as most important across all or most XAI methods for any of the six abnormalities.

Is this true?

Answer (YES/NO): NO